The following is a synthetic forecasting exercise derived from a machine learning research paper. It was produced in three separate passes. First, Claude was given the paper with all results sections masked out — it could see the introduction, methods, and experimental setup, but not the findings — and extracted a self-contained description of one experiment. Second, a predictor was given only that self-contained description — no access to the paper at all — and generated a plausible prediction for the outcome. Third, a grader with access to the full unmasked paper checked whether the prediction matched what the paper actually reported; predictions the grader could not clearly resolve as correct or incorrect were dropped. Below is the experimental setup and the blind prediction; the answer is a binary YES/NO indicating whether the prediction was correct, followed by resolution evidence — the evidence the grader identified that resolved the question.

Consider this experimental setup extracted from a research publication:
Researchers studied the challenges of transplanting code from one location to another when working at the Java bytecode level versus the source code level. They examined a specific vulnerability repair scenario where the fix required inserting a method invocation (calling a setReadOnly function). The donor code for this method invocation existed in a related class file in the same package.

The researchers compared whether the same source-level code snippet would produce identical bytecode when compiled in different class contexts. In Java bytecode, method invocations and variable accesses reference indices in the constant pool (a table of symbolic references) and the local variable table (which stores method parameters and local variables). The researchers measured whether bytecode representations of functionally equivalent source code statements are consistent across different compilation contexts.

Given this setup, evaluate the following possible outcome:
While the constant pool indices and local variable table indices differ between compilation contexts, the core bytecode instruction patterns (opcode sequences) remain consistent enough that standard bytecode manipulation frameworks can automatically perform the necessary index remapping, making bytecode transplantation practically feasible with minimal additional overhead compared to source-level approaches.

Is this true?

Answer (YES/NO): NO